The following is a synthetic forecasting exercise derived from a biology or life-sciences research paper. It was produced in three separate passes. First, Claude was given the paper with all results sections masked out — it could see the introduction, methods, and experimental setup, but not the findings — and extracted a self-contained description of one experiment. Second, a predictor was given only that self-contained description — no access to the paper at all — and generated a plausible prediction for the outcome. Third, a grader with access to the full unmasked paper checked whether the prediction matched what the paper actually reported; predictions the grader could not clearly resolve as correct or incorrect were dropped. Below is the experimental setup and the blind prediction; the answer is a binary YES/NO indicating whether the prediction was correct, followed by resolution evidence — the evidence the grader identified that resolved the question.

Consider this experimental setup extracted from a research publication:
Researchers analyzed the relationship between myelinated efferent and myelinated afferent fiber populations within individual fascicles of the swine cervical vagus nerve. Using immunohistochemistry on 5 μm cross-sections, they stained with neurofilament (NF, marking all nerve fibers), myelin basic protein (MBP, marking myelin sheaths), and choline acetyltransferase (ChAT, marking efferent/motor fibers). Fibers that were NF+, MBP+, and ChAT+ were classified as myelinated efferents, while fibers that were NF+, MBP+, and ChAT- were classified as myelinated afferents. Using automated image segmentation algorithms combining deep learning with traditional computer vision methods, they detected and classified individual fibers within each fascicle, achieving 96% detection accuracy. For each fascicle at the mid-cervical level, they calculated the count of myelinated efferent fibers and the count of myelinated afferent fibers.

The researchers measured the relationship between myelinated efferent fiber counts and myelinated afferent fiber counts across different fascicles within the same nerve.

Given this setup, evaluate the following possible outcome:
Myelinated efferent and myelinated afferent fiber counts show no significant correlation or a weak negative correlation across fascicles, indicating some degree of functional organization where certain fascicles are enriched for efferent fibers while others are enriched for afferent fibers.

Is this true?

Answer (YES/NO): YES